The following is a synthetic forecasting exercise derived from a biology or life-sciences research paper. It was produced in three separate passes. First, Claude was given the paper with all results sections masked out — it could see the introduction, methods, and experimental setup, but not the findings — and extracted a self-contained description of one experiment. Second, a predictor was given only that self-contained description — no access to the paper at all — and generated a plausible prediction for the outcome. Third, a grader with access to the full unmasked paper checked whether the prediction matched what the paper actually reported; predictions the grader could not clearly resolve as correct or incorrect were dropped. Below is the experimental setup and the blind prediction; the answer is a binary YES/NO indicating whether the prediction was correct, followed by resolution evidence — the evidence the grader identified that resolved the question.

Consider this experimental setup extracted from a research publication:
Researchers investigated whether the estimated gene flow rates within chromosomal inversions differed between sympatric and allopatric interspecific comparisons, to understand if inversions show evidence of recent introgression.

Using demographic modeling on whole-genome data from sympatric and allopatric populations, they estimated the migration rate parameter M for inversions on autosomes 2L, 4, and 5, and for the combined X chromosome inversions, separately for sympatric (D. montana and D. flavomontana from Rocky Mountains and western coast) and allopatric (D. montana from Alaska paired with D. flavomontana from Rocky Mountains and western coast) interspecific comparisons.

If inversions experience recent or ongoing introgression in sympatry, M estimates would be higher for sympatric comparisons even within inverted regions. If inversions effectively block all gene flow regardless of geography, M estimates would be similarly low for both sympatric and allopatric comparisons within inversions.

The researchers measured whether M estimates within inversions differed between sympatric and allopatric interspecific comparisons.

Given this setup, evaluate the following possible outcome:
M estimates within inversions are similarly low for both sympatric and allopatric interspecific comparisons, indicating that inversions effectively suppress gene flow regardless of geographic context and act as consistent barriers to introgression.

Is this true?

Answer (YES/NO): NO